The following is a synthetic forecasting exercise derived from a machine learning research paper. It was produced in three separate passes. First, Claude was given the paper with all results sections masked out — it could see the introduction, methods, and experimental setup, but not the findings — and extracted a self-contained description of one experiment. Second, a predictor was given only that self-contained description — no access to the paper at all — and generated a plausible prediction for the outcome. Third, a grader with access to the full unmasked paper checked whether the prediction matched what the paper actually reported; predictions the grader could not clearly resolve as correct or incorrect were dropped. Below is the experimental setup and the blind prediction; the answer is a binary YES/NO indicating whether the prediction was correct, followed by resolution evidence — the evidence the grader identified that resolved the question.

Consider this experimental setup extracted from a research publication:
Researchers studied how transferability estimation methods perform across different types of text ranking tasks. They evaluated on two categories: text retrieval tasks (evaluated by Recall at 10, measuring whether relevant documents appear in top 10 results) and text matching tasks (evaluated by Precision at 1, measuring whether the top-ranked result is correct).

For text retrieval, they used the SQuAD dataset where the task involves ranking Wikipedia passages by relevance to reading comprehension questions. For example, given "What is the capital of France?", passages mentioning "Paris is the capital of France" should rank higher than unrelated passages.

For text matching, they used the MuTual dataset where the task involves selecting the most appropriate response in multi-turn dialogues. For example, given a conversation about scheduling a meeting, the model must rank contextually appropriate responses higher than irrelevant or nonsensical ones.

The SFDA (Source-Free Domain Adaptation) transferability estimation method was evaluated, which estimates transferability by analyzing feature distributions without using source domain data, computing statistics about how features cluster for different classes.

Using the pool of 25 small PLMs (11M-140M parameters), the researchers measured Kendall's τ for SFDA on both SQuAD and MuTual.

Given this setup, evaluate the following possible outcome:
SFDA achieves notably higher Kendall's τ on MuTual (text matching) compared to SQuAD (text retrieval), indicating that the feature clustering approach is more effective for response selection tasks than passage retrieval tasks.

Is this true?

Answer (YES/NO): NO